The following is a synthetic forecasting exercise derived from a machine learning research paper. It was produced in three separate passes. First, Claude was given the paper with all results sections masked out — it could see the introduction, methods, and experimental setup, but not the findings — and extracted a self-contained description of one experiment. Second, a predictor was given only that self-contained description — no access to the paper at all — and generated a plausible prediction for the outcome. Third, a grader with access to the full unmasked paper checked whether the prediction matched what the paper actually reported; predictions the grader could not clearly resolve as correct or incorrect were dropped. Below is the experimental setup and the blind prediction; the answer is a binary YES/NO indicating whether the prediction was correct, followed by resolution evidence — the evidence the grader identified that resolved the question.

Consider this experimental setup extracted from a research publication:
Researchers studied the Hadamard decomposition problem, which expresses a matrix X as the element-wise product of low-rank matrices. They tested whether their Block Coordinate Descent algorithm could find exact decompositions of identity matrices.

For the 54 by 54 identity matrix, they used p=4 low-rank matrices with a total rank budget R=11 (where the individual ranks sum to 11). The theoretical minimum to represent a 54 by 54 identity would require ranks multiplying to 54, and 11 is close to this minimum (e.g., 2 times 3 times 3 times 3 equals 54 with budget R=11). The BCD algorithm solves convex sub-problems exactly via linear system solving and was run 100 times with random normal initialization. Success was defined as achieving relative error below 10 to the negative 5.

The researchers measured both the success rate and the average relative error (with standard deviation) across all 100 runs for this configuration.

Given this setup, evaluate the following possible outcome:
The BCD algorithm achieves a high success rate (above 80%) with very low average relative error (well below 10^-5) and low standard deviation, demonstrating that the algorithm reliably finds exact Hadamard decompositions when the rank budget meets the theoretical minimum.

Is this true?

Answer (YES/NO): NO